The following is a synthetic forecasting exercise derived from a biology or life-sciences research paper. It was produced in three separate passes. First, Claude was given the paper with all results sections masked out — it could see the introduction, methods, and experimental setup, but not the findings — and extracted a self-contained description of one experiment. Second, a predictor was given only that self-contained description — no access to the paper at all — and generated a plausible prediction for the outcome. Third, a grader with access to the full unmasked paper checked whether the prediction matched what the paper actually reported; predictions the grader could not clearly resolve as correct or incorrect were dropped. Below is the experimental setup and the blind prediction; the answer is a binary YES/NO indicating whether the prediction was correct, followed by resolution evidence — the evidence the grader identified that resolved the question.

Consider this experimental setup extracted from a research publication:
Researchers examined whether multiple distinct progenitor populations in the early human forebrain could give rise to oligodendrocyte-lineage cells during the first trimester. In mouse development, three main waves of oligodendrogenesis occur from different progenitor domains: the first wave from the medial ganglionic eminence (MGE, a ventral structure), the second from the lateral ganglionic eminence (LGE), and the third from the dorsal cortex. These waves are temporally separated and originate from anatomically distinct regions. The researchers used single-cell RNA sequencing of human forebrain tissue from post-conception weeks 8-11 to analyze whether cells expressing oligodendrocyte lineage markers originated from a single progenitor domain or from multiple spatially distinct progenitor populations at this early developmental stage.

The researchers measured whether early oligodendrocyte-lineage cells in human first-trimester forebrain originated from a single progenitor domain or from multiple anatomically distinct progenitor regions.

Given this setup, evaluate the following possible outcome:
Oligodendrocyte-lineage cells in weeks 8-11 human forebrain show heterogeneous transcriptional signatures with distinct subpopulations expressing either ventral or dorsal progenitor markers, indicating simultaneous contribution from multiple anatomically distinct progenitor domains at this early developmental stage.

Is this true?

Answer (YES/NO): NO